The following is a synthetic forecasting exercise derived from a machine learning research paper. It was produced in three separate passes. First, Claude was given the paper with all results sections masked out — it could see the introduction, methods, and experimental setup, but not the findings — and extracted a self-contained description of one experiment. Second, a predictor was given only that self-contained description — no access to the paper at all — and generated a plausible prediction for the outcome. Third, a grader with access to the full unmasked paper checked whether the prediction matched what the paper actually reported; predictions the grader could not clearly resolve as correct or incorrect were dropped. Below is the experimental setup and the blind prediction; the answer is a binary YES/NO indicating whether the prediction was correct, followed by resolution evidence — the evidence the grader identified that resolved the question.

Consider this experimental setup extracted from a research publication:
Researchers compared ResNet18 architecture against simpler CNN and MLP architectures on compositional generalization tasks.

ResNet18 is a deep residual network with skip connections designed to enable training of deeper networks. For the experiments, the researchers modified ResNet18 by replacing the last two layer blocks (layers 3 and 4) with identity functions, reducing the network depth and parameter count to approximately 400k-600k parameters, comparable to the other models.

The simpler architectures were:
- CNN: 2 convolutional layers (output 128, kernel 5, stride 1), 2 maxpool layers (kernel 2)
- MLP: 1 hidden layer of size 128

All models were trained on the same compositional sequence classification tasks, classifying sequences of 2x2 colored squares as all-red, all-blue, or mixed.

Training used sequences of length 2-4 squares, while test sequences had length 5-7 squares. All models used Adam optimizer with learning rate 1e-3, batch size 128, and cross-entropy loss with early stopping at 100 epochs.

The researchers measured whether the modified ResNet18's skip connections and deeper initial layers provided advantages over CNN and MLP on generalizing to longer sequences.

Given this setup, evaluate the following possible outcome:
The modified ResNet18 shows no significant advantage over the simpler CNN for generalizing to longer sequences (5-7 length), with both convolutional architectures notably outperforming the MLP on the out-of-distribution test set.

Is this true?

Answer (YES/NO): NO